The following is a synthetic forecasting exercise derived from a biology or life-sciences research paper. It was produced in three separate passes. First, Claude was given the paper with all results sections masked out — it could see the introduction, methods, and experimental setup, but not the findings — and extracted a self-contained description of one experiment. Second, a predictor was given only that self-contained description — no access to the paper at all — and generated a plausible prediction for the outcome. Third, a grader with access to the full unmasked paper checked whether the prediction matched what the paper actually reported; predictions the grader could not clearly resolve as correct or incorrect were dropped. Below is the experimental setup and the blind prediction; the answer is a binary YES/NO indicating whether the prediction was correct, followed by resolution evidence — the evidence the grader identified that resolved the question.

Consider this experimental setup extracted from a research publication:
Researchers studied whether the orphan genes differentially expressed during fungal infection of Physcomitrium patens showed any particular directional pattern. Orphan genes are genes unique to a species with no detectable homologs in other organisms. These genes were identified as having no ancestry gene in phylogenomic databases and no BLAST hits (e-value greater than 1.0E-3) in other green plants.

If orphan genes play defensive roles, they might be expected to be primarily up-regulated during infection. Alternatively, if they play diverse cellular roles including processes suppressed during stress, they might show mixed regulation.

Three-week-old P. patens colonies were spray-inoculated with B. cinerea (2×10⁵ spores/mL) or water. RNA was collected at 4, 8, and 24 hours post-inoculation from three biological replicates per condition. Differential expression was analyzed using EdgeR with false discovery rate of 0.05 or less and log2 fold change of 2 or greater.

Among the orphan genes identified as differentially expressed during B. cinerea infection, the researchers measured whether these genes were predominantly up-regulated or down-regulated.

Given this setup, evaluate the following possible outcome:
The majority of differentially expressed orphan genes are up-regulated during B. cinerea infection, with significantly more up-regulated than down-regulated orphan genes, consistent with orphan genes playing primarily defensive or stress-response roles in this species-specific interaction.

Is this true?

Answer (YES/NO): NO